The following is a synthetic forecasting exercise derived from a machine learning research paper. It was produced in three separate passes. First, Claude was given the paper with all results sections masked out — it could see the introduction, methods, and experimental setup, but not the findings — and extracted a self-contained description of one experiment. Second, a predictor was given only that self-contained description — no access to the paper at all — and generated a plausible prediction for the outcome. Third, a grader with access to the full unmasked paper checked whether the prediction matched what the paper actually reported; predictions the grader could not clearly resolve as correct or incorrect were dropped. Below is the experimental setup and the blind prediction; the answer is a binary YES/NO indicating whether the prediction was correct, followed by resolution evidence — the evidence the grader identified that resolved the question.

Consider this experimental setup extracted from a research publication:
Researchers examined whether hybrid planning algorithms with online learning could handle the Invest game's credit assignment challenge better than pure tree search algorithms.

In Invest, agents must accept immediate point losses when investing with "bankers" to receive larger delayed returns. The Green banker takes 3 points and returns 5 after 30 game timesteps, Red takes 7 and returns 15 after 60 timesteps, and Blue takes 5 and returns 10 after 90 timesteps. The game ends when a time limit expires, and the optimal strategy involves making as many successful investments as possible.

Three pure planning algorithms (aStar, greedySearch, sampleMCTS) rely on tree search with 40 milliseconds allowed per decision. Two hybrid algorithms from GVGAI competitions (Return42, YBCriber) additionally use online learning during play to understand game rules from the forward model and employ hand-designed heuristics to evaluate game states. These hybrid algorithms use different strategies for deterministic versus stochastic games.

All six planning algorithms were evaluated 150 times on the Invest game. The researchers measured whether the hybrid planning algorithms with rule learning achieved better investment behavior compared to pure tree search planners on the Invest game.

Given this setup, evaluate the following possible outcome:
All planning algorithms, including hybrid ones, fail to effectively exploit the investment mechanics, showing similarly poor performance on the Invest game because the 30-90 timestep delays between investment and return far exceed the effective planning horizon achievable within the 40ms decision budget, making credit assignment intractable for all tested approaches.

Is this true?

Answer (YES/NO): NO